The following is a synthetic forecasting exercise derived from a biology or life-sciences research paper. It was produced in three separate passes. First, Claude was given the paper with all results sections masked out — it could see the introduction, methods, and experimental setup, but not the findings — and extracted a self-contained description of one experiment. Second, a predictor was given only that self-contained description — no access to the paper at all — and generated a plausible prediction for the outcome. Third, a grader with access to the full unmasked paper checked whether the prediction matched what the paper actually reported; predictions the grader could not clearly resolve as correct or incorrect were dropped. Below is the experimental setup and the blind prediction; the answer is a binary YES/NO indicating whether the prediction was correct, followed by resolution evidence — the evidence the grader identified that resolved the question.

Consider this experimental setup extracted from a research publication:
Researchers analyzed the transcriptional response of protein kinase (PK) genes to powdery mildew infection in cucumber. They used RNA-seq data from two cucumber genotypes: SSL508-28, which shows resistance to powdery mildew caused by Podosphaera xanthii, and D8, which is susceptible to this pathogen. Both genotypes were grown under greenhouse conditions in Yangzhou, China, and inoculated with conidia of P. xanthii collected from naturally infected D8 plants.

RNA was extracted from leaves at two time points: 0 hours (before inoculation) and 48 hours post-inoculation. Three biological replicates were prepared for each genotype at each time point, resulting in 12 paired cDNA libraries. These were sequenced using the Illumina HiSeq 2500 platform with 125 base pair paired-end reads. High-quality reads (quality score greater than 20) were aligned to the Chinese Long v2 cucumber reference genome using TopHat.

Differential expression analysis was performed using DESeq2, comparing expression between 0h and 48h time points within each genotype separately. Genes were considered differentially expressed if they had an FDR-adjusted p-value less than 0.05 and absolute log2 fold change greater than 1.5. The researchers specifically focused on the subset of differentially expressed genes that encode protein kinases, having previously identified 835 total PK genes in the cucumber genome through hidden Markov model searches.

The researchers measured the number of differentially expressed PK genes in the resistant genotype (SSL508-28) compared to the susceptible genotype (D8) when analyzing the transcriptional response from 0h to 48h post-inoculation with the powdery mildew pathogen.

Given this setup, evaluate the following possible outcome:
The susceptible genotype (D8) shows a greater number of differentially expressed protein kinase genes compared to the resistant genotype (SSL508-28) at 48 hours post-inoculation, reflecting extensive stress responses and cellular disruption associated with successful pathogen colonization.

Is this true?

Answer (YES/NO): YES